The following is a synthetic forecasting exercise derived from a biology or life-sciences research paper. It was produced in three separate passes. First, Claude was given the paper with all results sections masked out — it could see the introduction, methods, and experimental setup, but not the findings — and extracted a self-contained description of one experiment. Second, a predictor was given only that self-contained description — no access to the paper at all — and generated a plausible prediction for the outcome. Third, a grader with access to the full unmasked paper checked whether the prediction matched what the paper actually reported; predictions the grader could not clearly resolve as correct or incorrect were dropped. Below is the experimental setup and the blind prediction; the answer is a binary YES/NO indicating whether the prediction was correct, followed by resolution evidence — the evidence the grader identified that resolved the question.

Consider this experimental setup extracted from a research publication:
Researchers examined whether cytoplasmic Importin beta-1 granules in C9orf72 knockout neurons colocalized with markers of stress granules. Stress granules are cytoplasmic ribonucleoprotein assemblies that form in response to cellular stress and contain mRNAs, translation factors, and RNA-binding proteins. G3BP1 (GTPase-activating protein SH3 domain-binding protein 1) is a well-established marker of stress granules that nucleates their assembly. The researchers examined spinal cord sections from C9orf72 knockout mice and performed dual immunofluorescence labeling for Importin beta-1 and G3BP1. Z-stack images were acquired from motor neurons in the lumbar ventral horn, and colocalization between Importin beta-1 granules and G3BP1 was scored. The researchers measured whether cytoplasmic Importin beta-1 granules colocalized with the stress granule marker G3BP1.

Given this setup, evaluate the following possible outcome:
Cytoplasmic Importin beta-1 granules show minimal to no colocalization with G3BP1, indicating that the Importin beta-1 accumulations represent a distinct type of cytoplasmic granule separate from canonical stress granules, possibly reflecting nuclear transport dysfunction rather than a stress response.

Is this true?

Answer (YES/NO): NO